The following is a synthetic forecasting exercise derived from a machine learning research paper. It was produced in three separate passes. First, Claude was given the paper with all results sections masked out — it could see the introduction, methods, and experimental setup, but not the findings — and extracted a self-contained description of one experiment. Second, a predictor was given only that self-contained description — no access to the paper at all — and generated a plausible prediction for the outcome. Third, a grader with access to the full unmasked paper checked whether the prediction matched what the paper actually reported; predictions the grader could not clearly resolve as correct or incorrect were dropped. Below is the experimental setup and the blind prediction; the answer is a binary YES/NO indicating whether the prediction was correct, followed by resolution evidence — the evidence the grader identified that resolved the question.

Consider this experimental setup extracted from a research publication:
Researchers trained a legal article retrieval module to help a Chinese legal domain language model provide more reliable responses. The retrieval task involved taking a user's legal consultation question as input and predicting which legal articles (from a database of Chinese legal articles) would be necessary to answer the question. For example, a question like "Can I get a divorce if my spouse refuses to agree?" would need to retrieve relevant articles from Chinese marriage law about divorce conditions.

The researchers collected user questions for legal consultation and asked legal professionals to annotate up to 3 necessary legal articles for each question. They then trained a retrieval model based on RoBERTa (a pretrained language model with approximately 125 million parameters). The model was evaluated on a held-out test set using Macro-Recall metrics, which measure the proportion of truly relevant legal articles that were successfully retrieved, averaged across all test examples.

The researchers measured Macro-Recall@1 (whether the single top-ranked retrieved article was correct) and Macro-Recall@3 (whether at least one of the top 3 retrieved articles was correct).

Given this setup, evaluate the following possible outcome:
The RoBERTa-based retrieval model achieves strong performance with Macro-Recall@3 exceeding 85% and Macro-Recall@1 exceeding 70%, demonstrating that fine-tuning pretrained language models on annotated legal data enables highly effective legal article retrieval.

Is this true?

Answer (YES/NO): NO